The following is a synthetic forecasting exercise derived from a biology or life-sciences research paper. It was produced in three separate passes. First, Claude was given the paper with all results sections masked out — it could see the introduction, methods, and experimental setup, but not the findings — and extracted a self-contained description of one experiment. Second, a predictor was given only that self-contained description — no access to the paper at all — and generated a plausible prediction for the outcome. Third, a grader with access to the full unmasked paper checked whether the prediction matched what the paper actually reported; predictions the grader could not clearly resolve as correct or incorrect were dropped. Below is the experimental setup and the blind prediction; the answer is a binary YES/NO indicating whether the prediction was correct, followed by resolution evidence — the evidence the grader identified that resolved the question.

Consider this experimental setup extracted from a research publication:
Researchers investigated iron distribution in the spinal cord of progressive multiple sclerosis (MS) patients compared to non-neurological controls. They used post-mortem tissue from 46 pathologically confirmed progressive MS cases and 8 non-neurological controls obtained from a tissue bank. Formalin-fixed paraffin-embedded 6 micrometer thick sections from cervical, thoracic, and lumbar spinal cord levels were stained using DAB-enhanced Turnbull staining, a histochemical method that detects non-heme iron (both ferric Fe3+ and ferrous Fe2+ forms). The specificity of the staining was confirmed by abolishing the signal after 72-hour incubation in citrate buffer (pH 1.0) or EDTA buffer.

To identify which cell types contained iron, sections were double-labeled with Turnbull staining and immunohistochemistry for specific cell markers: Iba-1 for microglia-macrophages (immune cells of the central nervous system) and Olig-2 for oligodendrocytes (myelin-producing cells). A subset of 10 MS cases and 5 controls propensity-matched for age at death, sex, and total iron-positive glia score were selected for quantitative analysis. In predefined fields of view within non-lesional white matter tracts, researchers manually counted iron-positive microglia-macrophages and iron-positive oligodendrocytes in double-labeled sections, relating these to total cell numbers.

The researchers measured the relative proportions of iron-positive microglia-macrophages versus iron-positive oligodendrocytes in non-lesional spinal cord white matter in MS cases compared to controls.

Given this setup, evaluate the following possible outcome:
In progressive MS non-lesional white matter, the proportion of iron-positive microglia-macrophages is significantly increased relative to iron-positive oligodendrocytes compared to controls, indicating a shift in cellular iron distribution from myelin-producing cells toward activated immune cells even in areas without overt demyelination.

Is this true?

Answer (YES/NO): YES